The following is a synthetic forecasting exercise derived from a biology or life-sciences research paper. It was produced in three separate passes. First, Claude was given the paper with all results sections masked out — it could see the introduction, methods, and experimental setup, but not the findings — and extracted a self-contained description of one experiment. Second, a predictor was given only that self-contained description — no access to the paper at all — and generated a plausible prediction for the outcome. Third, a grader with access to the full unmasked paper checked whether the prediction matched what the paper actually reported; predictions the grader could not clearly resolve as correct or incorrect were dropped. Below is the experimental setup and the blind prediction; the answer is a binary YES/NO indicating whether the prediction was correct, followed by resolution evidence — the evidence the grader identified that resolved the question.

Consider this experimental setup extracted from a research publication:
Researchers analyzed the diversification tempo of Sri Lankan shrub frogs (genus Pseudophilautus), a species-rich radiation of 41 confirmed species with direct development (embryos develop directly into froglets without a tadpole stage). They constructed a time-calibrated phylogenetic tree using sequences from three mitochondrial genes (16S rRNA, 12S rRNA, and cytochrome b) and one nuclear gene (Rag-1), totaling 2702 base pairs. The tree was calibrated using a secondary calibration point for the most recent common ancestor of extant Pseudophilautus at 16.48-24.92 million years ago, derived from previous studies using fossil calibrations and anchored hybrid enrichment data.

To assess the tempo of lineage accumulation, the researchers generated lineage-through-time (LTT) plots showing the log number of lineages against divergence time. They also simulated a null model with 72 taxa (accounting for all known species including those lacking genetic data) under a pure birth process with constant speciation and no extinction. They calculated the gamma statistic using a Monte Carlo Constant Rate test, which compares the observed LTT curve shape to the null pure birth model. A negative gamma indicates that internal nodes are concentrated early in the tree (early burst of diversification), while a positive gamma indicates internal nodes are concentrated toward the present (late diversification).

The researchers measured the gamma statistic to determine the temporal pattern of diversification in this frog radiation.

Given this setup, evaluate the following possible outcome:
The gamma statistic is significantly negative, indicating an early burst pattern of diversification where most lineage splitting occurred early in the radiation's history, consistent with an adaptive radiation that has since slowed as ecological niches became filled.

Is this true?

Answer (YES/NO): YES